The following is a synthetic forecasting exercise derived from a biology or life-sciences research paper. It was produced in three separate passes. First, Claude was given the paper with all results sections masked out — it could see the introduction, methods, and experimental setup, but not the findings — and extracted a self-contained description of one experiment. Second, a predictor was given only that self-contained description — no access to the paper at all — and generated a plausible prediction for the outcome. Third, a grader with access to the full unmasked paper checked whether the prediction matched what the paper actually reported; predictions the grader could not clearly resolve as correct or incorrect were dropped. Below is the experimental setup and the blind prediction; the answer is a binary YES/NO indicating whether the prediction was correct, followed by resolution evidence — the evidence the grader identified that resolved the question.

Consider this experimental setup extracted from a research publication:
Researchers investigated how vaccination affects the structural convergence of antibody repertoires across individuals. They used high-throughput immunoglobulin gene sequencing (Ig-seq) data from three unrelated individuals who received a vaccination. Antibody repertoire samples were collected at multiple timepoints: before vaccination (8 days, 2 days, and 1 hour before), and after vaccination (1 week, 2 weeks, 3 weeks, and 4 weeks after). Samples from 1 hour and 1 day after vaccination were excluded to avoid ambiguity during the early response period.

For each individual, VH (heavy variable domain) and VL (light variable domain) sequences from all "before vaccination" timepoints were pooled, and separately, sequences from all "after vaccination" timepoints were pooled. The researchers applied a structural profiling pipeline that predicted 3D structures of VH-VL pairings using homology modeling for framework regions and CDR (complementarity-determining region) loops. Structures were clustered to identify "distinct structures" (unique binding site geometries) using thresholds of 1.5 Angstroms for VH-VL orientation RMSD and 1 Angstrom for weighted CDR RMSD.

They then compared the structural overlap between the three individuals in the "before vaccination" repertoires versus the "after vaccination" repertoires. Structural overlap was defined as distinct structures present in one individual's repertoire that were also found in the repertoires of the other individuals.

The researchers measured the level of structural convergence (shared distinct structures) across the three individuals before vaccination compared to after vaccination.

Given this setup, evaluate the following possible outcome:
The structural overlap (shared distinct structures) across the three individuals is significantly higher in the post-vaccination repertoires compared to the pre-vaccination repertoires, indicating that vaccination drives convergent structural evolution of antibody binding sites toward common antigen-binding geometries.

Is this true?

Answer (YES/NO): NO